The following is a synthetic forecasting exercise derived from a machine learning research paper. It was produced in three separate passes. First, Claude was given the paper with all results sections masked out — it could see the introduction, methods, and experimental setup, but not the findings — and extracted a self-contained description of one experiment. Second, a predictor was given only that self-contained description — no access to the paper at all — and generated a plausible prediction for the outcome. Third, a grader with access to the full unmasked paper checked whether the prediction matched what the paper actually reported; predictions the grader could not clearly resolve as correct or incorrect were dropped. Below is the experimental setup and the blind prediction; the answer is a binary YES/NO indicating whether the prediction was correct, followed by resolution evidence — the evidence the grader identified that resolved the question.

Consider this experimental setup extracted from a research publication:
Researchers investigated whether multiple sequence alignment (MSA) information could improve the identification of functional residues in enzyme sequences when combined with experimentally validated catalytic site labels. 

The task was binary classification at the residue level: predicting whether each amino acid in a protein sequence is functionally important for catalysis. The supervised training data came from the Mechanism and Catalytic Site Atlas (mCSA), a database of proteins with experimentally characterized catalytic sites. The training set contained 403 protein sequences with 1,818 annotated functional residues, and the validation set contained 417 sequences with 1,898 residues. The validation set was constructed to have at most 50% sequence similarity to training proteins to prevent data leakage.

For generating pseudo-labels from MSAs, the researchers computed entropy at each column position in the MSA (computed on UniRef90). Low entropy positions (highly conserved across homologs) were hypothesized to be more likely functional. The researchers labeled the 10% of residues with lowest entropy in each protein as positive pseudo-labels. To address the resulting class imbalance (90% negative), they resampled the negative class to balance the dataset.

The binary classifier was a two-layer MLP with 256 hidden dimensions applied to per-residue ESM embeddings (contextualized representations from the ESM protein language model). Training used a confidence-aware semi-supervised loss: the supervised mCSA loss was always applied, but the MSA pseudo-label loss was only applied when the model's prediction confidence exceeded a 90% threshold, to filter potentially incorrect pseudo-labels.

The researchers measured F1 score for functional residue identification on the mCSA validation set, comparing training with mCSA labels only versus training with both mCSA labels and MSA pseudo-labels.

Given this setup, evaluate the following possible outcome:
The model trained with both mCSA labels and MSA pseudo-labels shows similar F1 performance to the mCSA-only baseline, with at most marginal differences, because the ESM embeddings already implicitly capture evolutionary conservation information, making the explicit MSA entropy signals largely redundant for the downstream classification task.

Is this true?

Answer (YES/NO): NO